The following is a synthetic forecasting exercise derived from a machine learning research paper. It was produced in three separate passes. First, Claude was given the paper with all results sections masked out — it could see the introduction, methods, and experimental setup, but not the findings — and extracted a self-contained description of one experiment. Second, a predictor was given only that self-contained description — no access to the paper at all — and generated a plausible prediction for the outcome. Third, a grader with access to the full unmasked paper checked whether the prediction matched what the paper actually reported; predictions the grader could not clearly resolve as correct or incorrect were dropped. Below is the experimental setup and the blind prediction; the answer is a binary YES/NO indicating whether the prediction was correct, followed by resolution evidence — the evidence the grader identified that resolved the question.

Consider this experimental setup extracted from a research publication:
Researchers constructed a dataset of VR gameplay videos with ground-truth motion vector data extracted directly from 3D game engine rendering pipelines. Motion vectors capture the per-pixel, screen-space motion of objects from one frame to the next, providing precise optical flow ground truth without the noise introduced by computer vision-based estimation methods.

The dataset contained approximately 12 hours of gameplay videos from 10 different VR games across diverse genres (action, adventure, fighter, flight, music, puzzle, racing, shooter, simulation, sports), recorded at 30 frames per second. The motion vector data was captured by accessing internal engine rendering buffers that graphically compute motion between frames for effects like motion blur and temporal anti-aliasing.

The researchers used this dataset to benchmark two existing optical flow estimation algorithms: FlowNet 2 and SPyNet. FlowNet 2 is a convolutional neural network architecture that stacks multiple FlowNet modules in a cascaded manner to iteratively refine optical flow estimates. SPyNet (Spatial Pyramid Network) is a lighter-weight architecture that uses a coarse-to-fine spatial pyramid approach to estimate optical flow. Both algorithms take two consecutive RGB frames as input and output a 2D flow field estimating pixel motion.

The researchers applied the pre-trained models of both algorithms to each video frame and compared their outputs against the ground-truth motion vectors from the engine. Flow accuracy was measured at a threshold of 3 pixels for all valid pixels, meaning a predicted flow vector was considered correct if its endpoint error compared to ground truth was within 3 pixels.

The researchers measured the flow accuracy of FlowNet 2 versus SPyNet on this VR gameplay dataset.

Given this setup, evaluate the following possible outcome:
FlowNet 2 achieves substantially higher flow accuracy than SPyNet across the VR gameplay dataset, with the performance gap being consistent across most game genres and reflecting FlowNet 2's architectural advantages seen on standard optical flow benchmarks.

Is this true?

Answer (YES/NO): NO